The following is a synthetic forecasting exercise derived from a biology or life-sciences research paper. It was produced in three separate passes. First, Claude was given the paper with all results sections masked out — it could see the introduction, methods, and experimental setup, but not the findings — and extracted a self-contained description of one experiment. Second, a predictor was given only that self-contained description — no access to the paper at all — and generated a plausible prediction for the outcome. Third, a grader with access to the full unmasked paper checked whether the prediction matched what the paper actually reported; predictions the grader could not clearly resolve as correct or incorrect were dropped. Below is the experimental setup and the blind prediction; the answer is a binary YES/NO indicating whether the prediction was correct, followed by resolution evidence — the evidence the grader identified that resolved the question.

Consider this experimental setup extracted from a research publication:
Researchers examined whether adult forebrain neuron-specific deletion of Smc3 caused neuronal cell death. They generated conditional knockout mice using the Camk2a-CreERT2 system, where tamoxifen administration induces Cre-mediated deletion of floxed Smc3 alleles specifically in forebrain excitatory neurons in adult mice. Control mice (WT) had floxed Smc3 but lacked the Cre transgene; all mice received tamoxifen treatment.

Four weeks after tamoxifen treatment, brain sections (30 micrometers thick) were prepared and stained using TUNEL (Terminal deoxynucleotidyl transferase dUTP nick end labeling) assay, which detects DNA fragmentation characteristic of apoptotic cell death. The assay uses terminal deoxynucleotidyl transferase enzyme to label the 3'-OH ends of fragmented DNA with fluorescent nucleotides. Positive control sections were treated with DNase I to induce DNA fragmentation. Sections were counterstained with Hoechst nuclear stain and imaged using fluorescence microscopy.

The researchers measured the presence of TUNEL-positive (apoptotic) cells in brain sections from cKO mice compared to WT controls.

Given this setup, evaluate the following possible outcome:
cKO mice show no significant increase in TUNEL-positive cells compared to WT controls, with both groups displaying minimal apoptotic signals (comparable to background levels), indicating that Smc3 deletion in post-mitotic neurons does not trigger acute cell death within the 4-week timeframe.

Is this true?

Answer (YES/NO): YES